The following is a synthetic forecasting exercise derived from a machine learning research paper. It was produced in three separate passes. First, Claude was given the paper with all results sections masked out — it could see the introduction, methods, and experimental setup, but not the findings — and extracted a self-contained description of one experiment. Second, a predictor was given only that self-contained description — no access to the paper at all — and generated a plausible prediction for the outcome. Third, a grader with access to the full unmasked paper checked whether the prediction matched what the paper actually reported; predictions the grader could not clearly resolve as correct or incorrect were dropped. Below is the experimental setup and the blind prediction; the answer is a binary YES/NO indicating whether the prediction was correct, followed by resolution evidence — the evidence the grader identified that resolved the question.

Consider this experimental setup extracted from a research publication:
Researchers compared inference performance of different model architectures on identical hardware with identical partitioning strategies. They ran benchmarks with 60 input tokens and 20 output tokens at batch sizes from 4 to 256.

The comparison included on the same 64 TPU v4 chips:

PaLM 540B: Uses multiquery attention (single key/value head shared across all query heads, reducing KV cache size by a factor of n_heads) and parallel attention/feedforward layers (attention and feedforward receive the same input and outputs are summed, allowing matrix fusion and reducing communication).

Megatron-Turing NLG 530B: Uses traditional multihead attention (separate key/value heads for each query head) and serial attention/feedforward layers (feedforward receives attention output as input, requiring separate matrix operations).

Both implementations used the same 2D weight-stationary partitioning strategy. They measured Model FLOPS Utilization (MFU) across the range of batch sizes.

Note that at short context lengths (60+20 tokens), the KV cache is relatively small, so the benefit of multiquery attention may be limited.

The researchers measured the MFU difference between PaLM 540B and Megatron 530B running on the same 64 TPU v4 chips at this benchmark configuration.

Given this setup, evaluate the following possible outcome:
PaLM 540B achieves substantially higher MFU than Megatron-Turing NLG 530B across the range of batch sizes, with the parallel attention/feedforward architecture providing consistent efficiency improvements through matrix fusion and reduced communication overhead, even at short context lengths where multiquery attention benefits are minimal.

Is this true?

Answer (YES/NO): NO